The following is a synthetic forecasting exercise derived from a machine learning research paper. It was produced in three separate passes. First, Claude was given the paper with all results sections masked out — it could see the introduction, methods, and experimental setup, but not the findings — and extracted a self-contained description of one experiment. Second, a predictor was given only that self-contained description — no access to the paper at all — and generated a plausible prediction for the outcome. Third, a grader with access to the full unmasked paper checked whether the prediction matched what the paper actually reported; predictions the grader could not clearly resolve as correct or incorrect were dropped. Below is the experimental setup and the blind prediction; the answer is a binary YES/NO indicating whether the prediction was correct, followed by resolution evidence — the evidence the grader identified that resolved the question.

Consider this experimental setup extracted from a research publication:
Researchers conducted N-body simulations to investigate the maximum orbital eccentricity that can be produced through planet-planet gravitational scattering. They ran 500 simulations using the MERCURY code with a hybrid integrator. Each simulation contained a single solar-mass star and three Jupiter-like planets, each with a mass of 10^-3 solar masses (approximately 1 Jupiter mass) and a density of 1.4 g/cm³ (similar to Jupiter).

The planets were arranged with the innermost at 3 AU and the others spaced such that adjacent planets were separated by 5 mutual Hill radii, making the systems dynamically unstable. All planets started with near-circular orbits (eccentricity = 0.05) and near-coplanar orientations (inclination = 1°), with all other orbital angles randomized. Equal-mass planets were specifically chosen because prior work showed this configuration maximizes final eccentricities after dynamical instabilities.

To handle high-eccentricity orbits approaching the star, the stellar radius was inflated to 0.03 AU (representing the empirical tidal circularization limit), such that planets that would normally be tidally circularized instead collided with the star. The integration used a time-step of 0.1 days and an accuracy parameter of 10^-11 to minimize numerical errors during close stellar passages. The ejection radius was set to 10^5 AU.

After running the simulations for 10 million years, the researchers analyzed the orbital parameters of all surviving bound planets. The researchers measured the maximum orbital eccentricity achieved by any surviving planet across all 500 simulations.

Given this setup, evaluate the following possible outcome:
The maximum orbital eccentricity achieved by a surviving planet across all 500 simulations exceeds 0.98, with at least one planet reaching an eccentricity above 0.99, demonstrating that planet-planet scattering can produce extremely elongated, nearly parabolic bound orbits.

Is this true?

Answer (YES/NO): YES